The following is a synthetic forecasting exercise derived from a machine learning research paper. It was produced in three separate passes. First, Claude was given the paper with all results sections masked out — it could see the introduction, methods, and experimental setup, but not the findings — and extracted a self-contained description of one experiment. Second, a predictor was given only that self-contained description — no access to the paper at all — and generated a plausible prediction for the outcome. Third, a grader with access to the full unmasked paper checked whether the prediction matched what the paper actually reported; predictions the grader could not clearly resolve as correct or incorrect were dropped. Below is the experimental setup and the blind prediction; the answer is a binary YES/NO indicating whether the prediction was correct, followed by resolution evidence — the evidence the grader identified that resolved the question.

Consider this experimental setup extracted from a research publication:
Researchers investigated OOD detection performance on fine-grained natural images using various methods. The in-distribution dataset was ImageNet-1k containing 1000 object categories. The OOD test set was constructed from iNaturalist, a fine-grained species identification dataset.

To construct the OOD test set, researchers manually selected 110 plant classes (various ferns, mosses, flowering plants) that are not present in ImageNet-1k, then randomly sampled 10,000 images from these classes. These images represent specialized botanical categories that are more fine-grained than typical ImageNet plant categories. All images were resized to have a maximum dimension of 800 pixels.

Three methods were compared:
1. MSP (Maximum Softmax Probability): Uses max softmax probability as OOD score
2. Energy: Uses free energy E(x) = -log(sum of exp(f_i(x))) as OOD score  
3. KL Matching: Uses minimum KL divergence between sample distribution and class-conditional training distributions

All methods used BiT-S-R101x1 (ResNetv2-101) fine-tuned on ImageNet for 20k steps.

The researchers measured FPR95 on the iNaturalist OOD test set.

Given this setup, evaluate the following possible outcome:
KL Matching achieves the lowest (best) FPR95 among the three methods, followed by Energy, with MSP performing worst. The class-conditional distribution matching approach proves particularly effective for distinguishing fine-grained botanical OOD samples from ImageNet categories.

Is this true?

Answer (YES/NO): NO